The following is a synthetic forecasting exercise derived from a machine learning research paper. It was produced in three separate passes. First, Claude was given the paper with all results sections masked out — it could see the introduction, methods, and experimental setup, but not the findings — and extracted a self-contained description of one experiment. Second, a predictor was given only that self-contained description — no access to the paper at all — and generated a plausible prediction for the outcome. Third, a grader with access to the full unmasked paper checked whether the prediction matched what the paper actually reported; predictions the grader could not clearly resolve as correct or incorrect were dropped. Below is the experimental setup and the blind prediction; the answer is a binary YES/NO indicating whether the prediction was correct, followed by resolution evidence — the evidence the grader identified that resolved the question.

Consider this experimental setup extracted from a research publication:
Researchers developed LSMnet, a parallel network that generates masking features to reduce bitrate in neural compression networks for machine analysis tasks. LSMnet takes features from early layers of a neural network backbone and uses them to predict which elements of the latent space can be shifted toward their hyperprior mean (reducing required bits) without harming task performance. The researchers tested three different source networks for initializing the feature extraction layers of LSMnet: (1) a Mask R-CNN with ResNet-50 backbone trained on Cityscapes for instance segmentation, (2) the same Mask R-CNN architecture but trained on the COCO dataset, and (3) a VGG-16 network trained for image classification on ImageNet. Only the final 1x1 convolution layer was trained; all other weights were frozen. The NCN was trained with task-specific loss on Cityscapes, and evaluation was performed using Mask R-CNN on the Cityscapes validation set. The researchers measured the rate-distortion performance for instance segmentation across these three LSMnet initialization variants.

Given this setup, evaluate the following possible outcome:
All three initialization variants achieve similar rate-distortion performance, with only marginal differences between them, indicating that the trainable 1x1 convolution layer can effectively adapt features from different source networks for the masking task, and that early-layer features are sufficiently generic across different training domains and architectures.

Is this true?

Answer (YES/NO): NO